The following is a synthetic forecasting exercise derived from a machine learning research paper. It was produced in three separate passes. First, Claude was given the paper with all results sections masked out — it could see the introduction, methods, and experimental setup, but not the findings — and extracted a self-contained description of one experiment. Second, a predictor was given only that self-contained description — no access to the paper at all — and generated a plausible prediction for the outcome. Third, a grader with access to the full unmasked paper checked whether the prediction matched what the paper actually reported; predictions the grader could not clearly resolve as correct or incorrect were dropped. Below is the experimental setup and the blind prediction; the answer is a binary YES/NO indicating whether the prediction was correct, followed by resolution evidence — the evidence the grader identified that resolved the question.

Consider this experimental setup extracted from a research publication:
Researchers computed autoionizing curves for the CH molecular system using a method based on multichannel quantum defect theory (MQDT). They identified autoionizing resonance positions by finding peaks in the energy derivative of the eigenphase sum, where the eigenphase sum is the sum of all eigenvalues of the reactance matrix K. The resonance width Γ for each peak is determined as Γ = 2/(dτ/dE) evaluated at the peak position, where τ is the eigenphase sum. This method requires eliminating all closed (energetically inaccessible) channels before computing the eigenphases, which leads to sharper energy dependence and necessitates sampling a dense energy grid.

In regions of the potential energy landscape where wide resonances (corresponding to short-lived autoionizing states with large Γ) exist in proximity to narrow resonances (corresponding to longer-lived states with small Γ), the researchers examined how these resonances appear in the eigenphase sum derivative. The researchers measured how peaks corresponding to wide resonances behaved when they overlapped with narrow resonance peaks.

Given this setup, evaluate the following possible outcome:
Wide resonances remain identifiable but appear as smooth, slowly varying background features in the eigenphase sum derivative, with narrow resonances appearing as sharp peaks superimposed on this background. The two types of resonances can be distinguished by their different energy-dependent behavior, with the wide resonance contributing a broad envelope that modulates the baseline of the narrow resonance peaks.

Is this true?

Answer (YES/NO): NO